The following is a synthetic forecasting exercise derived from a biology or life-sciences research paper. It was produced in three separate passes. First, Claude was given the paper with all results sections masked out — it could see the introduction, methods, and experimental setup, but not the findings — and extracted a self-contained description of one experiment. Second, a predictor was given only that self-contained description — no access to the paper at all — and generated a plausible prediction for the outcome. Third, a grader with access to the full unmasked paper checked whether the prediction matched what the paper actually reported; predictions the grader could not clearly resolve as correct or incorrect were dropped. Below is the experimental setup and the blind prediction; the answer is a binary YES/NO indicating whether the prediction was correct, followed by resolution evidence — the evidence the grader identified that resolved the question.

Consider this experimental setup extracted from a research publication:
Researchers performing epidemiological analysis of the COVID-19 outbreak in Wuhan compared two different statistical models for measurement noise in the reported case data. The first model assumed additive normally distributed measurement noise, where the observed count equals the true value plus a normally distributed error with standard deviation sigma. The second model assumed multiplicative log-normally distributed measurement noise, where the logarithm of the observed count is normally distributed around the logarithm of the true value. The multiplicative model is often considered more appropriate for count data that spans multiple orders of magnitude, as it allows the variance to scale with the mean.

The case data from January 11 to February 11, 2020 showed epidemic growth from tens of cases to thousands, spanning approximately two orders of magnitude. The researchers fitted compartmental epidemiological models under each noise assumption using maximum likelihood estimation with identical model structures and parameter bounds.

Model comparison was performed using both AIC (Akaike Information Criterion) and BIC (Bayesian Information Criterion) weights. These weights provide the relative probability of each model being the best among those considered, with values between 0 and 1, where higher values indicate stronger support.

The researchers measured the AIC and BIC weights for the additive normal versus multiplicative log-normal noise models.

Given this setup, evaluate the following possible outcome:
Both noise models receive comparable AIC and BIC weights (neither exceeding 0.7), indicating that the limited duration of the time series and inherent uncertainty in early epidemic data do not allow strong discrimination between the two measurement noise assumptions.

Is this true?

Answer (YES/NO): NO